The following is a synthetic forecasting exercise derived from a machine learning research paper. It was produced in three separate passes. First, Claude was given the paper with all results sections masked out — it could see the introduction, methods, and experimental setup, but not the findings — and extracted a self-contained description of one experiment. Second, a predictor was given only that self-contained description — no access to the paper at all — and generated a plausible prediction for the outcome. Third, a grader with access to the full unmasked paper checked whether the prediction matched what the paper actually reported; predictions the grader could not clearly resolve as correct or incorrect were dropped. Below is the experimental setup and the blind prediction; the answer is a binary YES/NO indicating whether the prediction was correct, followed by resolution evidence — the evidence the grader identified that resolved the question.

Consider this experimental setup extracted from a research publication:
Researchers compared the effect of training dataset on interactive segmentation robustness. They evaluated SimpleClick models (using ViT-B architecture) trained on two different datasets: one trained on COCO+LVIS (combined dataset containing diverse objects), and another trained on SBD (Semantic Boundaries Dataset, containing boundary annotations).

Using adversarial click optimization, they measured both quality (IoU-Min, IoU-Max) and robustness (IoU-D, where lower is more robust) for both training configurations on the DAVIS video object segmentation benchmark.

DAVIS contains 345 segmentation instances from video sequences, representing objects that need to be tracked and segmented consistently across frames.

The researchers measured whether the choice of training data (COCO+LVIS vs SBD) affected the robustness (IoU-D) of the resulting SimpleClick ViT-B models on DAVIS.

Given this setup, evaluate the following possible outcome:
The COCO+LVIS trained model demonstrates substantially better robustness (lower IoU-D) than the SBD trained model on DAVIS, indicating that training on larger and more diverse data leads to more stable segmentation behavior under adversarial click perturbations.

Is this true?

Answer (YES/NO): NO